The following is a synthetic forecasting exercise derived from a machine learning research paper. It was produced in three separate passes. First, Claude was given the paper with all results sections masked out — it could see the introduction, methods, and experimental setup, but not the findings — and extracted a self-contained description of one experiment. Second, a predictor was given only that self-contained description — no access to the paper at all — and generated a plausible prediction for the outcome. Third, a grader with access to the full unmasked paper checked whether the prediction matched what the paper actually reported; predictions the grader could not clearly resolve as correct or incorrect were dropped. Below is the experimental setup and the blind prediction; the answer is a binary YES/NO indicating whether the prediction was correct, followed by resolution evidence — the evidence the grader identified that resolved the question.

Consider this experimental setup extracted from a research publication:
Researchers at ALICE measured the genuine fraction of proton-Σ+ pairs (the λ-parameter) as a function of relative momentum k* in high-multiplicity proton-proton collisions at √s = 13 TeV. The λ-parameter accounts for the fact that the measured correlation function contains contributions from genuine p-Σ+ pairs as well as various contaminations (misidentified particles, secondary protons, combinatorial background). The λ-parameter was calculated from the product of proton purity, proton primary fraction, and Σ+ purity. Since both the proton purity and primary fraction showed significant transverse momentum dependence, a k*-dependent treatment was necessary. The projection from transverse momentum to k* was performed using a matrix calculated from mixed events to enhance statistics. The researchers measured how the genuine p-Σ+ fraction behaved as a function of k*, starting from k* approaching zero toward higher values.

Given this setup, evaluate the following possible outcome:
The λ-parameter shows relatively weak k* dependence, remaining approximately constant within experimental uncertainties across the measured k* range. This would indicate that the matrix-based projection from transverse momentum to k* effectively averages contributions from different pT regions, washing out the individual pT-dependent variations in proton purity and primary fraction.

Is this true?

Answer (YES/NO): NO